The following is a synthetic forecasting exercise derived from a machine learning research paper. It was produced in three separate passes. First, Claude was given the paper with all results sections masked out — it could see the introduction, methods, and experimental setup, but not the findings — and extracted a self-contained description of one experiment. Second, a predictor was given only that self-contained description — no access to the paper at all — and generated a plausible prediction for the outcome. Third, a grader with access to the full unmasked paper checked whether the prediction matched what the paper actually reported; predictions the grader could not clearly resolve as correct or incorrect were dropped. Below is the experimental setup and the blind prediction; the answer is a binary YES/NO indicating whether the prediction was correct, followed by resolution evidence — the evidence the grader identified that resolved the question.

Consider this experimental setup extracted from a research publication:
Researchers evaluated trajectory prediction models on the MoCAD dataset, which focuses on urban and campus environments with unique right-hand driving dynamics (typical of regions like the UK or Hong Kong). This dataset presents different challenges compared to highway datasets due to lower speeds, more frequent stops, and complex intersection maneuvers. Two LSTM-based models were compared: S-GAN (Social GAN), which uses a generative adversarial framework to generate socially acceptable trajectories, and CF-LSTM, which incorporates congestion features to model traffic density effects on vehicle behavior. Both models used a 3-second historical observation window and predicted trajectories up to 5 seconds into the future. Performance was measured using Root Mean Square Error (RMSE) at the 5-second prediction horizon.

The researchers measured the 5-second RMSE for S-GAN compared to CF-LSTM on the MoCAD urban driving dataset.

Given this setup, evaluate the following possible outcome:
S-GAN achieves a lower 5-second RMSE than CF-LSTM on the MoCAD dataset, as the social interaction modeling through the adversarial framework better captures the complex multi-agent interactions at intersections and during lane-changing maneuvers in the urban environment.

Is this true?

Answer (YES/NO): NO